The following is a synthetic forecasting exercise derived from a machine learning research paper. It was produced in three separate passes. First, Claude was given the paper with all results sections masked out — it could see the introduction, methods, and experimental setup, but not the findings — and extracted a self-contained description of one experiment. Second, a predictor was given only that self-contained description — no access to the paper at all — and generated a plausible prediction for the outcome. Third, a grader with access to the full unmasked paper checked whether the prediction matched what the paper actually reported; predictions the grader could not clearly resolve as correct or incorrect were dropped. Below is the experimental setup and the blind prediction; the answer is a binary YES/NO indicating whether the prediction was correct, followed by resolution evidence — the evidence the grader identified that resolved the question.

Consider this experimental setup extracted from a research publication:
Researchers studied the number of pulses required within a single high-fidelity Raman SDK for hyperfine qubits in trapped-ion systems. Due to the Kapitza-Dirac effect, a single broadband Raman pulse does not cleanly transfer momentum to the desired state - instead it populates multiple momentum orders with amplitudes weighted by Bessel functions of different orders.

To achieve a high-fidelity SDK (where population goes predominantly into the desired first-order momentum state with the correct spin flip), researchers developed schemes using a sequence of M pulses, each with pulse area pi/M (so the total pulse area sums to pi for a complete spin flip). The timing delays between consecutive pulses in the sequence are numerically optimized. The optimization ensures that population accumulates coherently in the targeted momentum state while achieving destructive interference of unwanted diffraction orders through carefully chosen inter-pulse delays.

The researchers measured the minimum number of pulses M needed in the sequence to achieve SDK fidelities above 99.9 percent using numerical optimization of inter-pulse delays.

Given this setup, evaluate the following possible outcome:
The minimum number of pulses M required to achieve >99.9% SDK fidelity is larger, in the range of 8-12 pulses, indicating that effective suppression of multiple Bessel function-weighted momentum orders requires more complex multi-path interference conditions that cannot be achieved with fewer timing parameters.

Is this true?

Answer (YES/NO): NO